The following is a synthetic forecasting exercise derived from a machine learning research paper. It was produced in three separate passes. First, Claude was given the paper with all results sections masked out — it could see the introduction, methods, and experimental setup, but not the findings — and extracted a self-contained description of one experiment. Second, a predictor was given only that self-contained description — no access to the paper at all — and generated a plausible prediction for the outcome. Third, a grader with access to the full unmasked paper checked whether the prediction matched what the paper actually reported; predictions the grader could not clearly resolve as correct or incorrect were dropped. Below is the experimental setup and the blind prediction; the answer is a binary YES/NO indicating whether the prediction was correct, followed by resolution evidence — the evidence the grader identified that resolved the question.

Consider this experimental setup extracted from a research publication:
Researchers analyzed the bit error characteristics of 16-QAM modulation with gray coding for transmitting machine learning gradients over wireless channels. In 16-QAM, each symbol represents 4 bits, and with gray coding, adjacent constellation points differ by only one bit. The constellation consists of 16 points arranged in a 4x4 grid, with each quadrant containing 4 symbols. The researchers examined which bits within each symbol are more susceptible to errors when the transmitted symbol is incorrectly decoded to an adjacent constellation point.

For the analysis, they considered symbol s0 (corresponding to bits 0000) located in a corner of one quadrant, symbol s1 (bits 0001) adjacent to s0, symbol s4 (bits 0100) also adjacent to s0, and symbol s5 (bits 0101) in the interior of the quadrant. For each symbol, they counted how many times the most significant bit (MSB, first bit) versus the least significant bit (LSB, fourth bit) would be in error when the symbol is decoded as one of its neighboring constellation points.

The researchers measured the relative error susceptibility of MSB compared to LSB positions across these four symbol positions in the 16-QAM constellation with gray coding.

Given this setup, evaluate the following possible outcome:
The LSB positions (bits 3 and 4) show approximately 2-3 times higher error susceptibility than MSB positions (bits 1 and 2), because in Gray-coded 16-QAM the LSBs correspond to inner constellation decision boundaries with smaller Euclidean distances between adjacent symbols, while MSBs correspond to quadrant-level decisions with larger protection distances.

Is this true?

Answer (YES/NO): NO